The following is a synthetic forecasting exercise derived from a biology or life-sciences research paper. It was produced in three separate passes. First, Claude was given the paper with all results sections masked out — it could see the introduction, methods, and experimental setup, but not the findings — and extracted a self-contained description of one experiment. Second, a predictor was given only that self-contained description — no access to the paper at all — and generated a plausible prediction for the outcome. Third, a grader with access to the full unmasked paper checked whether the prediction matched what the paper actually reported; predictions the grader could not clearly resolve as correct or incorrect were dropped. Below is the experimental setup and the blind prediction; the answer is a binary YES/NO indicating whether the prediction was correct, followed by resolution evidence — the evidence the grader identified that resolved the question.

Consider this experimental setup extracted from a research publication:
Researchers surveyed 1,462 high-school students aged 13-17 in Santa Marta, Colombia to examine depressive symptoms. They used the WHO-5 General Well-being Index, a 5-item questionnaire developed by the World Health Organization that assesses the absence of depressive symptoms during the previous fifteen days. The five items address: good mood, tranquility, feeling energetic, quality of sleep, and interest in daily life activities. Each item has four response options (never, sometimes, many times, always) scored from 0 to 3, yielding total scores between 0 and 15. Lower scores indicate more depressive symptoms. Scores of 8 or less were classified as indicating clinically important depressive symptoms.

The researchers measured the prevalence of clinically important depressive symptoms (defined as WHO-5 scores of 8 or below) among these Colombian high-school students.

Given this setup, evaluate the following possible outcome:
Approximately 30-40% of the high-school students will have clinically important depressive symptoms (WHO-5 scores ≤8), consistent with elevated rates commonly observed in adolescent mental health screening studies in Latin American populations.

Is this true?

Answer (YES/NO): NO